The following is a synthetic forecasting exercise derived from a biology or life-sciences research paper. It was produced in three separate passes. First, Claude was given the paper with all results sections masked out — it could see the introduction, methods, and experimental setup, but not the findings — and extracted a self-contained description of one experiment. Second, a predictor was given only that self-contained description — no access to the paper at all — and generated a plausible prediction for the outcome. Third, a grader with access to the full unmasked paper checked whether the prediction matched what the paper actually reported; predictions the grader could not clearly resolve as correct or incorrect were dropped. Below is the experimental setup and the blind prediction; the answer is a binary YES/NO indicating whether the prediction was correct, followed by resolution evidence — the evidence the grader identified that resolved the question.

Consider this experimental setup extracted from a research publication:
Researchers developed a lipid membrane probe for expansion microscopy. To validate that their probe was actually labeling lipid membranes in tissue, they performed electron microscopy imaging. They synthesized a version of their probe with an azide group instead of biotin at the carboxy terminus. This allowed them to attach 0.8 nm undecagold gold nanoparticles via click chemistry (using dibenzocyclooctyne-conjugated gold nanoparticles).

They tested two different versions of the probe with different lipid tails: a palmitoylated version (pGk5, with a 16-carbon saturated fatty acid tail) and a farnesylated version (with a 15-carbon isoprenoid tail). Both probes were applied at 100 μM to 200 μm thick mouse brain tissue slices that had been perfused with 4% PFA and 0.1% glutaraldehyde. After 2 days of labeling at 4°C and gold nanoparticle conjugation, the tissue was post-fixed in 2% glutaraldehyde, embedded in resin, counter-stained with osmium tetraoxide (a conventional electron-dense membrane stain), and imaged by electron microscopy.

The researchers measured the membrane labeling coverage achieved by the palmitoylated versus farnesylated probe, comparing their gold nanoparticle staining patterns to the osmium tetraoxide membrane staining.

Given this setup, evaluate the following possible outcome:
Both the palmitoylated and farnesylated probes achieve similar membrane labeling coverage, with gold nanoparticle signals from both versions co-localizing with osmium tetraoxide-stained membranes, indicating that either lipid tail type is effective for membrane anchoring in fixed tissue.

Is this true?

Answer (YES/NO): NO